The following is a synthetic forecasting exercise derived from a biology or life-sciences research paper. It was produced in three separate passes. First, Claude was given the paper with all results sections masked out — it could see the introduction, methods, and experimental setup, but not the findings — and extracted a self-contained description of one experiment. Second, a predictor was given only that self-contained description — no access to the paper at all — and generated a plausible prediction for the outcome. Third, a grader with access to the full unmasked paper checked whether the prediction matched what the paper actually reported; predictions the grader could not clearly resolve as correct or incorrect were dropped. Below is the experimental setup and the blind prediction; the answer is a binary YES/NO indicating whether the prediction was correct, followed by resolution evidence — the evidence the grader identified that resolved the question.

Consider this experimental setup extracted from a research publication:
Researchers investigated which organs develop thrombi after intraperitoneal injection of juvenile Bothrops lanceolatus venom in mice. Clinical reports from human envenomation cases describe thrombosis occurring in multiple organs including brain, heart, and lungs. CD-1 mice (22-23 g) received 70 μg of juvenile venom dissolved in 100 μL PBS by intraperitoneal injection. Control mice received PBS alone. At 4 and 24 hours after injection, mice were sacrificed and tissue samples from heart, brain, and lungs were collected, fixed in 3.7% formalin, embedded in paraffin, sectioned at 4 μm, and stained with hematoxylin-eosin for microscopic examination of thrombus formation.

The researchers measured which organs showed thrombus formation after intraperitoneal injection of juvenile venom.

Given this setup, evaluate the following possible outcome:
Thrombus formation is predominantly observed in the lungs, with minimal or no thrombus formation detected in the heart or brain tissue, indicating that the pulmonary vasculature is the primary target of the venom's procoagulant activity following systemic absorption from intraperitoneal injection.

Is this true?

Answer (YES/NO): YES